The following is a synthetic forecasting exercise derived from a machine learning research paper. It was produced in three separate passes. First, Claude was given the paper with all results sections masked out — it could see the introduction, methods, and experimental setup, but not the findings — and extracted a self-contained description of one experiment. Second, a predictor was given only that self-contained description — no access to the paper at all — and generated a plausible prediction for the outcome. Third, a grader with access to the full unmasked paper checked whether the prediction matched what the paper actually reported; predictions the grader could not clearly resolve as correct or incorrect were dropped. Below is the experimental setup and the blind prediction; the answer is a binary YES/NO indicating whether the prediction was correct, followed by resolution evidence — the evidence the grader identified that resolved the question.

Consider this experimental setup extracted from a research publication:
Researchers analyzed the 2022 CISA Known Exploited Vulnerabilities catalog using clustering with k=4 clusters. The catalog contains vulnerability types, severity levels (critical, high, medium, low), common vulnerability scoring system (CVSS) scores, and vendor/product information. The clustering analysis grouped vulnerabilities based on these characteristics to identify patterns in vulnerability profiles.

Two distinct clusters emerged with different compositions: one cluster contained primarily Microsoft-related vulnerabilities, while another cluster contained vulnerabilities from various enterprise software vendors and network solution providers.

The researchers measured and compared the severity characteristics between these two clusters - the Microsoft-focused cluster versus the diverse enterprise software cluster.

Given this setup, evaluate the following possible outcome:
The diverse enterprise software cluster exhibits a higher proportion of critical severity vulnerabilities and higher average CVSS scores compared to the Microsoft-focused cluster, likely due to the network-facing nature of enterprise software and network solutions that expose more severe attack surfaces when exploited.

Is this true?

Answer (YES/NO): NO